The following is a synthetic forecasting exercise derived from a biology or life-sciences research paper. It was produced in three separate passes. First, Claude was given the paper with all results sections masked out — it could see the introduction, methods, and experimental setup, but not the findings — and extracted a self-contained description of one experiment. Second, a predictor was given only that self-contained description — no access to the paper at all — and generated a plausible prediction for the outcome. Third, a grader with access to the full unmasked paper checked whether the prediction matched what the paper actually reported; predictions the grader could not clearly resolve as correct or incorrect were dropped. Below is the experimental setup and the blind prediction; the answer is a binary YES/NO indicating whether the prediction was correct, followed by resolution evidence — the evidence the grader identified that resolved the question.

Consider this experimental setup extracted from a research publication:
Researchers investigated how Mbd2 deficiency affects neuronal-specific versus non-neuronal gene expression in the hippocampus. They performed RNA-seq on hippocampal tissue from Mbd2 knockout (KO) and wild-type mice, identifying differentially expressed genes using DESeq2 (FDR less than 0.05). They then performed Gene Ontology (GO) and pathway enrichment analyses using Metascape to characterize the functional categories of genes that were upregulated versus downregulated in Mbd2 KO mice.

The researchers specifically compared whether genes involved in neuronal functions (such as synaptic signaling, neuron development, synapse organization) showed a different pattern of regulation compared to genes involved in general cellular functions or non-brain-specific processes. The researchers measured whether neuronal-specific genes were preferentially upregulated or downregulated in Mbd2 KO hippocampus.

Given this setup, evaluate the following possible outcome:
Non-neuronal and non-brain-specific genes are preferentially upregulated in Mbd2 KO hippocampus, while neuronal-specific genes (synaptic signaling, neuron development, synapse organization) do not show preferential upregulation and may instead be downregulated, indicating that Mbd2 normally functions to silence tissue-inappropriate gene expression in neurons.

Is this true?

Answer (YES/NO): YES